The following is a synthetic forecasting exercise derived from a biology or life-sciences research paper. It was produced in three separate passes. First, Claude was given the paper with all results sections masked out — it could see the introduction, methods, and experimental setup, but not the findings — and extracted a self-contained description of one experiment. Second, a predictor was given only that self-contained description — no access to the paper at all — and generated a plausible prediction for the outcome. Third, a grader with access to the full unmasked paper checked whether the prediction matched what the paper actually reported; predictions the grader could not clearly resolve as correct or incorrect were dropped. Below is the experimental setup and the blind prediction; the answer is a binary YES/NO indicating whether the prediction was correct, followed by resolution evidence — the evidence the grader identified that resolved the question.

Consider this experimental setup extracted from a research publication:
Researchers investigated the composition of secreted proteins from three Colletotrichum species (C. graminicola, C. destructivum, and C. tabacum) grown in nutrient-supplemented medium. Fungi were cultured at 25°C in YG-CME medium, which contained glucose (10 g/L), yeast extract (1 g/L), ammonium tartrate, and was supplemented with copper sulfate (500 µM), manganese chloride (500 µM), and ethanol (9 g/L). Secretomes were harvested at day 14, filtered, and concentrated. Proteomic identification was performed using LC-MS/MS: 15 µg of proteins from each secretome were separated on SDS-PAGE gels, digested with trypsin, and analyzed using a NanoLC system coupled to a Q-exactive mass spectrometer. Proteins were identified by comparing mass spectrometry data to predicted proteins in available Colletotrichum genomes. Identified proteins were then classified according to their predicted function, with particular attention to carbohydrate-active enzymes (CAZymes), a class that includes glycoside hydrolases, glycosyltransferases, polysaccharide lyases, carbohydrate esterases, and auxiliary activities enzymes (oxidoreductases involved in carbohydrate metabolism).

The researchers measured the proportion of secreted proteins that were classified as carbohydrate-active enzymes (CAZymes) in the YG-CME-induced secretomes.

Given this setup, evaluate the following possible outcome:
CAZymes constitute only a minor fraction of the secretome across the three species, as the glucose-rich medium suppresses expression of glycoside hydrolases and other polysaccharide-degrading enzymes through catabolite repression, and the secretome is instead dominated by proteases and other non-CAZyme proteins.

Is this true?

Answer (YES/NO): NO